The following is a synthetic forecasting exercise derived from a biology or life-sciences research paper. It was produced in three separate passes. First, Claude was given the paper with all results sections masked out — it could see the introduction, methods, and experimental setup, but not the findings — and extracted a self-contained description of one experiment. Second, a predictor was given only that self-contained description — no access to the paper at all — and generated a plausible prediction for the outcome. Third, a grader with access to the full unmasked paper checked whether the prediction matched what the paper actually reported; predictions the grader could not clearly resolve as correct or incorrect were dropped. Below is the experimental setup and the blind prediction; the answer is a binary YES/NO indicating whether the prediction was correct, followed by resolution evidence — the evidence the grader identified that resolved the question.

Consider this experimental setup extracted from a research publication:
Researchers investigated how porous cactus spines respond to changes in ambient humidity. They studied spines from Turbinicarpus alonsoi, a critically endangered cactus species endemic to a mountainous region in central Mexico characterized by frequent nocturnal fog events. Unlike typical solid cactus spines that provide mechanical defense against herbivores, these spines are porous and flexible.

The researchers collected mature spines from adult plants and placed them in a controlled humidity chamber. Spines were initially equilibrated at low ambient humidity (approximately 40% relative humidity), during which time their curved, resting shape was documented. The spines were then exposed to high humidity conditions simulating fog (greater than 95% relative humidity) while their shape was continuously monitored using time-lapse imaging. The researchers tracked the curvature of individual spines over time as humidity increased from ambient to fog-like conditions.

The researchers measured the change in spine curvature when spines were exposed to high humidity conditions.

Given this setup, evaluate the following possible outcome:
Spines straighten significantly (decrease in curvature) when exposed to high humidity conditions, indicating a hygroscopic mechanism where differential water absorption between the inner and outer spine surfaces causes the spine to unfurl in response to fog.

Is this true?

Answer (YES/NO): YES